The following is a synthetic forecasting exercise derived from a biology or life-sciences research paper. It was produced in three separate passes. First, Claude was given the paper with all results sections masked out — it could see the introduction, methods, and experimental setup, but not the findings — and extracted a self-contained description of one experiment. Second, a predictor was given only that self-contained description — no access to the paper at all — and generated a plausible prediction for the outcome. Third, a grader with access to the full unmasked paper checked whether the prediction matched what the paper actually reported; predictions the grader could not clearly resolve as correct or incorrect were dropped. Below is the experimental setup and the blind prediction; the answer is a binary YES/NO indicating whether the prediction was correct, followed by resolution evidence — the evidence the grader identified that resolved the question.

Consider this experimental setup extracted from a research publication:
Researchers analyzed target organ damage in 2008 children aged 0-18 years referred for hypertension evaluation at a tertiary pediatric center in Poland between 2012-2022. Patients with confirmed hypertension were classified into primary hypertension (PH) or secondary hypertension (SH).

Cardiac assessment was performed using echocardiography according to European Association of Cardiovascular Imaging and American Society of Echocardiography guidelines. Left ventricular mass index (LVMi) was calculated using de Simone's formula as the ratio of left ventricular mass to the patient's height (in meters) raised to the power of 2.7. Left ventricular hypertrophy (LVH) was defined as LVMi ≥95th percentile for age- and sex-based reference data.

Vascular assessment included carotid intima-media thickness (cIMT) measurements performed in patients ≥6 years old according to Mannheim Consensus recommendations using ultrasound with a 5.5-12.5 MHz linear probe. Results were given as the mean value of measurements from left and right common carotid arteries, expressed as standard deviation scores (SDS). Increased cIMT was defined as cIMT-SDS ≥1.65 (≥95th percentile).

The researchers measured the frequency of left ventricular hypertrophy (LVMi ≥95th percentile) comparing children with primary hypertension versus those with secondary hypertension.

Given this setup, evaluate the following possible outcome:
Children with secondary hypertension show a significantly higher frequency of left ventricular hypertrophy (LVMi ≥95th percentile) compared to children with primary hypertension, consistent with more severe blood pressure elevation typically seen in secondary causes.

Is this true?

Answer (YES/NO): YES